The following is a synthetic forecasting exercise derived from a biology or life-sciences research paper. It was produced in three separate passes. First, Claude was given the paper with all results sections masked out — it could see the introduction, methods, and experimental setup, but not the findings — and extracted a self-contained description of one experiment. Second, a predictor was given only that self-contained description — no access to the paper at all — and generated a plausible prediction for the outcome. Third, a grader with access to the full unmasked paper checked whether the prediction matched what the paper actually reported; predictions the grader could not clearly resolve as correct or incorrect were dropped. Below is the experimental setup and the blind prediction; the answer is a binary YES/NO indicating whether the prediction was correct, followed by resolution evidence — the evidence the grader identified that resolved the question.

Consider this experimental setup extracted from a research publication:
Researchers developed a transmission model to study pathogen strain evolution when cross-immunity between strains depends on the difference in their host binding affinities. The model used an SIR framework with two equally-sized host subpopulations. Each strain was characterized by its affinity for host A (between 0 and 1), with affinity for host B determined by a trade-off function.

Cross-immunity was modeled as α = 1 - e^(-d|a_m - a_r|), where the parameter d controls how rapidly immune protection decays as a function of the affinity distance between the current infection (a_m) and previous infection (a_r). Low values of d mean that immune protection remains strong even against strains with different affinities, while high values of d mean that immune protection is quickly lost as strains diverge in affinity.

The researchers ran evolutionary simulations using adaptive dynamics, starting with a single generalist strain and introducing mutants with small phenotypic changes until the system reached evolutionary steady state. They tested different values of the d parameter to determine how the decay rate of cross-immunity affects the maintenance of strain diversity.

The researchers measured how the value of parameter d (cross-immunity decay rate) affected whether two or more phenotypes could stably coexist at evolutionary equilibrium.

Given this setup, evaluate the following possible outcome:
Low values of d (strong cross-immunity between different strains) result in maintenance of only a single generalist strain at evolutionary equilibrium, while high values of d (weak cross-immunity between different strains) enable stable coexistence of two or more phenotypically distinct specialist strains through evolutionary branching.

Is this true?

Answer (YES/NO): NO